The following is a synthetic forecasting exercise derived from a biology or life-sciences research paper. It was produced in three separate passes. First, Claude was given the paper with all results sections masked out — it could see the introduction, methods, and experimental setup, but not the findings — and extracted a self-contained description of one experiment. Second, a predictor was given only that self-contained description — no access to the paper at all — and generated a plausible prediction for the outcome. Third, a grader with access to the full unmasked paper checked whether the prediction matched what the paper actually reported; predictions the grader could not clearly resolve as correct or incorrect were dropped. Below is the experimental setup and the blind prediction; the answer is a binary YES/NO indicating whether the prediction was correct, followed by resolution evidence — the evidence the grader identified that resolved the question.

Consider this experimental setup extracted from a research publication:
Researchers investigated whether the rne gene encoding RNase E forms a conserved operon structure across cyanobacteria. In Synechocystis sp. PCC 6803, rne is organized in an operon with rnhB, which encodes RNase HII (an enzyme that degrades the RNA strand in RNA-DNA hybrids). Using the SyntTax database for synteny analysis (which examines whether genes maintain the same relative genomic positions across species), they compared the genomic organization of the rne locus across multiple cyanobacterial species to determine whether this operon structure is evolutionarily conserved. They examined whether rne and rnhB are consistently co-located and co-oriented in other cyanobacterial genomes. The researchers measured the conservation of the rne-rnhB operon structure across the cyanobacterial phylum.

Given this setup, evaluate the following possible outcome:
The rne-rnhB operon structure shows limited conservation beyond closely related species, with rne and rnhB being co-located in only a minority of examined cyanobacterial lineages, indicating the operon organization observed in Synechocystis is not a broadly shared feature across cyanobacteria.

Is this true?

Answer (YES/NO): NO